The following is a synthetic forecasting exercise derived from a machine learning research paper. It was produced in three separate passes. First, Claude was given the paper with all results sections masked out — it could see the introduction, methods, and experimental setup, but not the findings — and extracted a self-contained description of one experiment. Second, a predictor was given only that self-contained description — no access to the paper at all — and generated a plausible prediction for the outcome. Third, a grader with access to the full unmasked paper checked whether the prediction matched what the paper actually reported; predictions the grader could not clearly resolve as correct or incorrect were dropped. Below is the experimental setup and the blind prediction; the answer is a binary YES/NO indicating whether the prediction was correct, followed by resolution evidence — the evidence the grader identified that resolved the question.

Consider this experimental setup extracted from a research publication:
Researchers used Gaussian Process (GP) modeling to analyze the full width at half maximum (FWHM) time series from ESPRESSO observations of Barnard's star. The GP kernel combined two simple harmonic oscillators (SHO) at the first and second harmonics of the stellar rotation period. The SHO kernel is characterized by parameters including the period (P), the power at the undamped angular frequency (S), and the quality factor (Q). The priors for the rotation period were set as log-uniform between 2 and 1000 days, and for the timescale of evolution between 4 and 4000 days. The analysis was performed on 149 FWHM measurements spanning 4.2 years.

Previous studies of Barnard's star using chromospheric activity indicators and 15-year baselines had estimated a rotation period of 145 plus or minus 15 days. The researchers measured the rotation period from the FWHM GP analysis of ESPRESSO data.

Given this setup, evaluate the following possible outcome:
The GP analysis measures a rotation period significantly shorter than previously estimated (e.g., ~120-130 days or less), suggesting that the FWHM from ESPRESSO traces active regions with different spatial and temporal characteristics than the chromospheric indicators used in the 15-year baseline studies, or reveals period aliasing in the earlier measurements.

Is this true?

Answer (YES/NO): NO